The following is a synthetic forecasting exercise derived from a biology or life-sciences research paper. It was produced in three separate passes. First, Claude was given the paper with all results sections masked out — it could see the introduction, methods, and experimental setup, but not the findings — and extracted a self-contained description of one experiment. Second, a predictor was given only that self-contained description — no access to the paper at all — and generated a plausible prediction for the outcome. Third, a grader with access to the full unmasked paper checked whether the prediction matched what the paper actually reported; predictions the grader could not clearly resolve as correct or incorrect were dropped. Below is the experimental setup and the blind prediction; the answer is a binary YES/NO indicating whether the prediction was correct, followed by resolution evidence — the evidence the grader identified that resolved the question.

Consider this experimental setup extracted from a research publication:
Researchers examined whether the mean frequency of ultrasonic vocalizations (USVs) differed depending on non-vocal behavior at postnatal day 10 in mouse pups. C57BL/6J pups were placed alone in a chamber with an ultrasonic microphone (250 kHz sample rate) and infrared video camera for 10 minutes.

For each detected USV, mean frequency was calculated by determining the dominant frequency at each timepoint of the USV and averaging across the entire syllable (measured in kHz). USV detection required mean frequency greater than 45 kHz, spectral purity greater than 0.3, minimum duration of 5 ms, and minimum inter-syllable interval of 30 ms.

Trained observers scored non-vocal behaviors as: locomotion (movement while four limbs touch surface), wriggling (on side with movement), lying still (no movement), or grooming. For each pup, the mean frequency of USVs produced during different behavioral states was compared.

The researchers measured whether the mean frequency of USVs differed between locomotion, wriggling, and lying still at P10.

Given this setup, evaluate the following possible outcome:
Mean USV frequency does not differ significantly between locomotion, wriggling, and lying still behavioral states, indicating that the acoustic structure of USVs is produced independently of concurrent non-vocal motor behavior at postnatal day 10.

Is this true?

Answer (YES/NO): NO